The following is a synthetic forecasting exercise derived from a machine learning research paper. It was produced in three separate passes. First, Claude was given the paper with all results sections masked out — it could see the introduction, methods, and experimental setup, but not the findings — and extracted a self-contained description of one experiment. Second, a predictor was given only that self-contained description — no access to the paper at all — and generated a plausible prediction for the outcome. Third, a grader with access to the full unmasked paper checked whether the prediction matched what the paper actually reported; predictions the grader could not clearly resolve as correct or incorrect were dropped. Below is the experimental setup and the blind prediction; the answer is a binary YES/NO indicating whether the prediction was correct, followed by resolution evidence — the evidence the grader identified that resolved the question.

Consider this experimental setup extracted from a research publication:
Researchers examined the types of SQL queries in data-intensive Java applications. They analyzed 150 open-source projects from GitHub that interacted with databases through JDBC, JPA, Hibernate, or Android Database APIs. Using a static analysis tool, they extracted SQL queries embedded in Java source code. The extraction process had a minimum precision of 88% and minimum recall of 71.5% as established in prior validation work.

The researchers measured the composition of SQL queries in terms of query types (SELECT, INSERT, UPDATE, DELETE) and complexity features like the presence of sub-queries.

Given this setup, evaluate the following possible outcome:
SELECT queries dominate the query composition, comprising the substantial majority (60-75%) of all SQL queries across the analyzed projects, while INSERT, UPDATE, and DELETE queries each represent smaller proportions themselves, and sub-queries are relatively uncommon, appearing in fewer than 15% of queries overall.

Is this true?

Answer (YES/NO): NO